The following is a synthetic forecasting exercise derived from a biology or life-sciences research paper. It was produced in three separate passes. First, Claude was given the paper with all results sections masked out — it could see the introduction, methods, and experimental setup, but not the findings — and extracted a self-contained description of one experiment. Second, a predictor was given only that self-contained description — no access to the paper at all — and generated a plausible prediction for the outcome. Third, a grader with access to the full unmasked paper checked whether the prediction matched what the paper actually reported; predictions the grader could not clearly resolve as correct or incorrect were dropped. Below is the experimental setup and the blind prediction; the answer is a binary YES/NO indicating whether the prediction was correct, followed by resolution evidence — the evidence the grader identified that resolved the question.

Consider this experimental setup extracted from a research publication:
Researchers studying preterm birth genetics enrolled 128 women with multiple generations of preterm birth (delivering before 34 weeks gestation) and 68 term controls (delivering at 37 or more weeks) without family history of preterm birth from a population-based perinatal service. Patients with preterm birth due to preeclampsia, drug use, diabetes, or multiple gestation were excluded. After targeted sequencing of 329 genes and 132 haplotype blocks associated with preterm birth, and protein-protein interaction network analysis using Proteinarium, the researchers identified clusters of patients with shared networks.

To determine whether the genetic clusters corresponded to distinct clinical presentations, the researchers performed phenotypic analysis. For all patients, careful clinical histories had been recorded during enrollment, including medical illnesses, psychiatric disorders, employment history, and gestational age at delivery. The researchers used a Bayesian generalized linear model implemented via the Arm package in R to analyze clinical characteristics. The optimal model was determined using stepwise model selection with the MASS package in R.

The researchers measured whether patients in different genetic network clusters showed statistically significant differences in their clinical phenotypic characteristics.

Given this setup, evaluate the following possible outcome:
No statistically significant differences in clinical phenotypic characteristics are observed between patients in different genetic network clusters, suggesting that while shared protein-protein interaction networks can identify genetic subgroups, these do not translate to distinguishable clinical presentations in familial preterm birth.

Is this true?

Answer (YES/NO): NO